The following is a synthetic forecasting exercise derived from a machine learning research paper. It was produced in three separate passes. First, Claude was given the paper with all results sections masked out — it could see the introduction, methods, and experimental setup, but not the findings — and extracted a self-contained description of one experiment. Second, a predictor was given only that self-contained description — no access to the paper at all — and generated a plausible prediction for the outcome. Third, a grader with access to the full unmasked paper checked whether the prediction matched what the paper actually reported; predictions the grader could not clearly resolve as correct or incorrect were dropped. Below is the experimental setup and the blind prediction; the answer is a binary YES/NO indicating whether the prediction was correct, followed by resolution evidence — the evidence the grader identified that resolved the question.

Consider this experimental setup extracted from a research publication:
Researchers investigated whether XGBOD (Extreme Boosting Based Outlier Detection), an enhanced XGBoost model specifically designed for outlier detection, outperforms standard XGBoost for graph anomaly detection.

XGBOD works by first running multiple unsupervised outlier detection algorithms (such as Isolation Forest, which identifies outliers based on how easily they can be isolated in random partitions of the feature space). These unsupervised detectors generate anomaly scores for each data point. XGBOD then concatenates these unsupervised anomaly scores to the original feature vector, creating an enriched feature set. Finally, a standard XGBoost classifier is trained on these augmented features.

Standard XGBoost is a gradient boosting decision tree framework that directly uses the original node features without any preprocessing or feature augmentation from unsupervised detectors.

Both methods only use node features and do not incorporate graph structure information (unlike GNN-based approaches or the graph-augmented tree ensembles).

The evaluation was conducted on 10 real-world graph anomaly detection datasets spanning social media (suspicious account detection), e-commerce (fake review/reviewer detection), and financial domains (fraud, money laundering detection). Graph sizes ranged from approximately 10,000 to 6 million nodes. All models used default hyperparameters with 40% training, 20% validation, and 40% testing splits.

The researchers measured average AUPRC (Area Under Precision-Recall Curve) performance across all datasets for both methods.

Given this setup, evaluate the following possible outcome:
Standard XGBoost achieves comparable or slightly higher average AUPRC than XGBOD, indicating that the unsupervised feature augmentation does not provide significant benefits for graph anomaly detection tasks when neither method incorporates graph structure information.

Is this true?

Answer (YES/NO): YES